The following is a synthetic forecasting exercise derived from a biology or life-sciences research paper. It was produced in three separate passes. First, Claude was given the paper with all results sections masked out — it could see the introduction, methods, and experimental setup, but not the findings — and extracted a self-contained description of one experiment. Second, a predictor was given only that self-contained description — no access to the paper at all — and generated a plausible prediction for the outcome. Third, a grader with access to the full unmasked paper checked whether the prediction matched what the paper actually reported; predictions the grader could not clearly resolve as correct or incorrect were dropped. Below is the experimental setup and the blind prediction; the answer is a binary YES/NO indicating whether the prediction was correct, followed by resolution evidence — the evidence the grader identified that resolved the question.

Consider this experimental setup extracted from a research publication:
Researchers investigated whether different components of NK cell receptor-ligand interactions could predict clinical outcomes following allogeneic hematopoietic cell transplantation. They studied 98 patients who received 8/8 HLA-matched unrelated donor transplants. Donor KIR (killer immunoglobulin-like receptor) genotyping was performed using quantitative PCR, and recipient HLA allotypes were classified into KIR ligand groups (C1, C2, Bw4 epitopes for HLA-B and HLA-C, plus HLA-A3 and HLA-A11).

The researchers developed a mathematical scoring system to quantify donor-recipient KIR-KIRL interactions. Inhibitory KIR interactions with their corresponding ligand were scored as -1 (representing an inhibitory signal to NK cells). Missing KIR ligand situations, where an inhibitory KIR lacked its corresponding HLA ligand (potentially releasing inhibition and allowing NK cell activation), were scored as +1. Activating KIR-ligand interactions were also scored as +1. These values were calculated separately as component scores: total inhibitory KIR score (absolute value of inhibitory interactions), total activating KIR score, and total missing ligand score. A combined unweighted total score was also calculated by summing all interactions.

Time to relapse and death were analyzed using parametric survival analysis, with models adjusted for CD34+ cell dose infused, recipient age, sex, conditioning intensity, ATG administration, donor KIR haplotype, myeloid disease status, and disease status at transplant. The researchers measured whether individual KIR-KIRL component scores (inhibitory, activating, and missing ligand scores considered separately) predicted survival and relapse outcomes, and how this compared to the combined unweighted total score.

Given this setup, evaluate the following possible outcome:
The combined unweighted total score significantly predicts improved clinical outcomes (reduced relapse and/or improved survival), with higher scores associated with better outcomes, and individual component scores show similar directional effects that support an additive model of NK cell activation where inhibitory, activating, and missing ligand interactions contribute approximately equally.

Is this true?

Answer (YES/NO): NO